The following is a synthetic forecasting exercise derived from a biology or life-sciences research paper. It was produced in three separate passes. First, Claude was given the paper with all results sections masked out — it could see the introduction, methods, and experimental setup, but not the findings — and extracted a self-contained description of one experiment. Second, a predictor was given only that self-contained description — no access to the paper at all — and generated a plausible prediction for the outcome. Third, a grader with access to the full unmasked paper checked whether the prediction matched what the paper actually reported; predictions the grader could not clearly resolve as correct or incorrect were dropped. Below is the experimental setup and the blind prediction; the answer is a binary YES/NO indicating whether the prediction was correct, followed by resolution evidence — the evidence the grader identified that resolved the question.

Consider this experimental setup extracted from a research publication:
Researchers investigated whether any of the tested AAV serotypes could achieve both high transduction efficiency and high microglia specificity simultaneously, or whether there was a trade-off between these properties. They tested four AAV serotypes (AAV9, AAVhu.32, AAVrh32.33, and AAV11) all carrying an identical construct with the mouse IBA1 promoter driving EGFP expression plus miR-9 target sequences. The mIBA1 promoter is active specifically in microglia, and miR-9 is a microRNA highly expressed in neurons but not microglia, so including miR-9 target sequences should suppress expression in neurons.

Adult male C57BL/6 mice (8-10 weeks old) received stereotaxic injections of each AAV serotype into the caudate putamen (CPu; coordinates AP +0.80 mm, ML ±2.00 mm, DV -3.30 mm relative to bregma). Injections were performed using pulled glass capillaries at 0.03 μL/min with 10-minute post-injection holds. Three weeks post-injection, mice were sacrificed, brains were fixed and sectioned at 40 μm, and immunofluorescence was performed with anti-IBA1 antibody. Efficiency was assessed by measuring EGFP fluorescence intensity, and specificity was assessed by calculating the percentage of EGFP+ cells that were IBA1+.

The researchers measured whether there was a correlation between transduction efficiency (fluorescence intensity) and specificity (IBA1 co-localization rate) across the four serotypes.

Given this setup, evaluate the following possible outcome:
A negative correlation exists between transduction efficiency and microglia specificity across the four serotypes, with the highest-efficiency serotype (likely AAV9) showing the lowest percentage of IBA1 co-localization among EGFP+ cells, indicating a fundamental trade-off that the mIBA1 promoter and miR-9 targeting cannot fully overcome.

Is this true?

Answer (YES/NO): NO